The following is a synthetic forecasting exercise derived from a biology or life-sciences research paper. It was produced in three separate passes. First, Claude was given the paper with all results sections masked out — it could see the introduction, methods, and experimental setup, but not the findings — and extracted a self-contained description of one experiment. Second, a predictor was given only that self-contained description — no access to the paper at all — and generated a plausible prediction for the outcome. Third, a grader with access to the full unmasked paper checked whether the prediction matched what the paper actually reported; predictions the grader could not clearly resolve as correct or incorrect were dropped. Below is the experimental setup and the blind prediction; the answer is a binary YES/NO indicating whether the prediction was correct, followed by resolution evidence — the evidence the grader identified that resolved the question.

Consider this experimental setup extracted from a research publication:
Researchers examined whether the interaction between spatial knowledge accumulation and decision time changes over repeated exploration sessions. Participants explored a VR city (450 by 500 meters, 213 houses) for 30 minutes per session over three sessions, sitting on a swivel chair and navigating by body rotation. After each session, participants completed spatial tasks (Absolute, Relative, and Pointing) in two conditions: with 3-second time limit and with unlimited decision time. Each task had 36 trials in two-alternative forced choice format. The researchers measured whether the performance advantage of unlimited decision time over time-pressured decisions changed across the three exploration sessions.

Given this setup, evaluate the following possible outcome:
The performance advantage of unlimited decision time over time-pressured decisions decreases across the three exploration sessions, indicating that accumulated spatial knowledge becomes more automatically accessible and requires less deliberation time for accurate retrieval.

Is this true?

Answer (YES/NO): NO